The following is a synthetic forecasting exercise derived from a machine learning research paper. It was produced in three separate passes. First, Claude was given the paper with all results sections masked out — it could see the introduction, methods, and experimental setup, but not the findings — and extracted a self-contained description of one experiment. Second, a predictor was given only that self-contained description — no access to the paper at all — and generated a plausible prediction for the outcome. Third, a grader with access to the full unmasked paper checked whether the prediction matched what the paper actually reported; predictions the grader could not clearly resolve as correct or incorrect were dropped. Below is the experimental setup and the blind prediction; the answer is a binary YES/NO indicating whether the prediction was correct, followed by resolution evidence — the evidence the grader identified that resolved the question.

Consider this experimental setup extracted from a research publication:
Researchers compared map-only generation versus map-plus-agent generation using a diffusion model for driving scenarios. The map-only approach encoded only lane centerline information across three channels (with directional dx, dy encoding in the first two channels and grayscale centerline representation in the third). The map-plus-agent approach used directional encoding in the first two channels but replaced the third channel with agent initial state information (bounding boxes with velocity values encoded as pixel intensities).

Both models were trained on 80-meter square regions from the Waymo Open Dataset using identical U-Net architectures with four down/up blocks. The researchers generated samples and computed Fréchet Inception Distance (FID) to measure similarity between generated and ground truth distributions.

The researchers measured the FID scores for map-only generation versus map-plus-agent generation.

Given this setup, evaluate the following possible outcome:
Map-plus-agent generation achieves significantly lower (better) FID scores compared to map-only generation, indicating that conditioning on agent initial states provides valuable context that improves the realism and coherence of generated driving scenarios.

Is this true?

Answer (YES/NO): NO